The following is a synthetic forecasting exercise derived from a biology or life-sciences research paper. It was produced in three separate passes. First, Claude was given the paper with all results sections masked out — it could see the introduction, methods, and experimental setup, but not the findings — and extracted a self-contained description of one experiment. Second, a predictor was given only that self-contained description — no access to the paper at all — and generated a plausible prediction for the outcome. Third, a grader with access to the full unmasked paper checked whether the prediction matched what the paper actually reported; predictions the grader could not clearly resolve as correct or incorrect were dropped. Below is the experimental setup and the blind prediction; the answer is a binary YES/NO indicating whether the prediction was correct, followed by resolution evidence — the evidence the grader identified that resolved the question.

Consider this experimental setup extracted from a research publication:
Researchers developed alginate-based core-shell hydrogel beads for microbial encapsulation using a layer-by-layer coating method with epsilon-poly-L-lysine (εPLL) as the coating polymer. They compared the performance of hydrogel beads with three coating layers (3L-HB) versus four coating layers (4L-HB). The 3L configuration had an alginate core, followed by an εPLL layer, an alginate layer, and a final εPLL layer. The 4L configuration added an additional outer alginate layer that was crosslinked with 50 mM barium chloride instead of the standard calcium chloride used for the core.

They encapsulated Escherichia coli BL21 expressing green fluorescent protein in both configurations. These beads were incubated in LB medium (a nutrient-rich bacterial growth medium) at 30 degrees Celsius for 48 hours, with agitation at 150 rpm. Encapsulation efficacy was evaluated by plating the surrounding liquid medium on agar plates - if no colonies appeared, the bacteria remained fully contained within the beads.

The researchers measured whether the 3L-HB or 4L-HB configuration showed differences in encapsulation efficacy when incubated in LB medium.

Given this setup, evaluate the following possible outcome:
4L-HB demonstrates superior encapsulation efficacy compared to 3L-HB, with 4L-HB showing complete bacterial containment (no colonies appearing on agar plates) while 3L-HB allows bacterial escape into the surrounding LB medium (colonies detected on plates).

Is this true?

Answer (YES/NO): NO